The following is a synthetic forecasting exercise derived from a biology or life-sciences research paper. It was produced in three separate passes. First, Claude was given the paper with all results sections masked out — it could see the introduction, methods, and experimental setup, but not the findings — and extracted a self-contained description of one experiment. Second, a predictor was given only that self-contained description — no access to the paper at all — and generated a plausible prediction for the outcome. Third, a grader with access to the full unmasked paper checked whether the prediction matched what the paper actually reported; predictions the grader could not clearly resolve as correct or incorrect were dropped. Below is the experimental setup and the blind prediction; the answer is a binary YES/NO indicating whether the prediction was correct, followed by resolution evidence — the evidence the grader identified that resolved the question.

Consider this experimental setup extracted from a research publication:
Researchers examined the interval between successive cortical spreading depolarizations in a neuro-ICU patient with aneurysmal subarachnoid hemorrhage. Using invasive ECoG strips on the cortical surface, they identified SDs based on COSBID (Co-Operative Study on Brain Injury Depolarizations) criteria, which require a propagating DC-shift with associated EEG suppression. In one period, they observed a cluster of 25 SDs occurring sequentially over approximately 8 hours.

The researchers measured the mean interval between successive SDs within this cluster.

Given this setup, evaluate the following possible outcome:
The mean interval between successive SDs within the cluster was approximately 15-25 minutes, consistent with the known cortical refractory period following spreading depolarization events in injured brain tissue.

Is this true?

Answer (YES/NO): YES